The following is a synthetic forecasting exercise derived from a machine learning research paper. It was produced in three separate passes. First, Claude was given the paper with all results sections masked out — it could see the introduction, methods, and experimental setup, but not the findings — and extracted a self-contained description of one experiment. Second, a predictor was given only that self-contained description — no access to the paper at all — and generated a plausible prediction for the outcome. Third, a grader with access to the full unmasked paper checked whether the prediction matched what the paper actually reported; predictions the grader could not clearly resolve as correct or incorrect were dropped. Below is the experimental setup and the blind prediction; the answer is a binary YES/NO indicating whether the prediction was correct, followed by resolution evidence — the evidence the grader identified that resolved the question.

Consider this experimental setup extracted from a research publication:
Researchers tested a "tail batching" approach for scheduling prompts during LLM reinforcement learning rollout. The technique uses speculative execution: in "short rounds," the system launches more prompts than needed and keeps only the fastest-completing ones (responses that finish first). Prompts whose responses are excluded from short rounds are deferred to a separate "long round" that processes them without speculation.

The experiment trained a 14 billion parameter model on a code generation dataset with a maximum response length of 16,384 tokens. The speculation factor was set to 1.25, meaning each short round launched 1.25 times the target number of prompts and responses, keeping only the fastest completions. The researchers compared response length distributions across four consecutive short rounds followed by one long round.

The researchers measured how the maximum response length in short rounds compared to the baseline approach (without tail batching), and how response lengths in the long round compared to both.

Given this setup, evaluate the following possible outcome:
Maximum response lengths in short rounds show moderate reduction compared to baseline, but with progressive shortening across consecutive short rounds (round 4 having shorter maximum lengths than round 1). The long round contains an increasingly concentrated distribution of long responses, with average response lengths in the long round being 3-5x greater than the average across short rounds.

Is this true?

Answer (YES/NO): NO